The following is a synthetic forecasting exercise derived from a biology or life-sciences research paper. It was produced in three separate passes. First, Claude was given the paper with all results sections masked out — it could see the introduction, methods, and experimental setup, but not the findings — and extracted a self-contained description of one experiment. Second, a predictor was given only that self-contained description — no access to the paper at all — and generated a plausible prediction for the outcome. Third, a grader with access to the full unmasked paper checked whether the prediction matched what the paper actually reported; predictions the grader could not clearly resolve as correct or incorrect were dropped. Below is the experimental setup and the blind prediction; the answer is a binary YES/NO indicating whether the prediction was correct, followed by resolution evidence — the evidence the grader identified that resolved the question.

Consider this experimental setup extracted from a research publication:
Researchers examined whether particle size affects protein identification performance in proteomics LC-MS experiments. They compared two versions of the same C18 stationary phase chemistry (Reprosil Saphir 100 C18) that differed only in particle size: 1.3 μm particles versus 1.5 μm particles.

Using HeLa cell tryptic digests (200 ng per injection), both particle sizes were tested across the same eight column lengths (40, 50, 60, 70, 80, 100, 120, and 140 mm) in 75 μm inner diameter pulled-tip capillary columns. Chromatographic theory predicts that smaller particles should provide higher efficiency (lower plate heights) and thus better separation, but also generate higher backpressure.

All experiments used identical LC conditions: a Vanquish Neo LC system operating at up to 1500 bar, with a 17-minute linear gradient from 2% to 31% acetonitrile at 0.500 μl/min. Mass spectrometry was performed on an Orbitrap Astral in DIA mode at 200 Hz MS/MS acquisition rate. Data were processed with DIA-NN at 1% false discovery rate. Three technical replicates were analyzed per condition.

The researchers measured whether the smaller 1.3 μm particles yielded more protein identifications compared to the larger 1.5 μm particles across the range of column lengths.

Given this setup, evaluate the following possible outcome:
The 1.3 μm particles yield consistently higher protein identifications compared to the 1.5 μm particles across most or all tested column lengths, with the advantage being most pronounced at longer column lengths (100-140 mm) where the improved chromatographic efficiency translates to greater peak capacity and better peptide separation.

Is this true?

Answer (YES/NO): NO